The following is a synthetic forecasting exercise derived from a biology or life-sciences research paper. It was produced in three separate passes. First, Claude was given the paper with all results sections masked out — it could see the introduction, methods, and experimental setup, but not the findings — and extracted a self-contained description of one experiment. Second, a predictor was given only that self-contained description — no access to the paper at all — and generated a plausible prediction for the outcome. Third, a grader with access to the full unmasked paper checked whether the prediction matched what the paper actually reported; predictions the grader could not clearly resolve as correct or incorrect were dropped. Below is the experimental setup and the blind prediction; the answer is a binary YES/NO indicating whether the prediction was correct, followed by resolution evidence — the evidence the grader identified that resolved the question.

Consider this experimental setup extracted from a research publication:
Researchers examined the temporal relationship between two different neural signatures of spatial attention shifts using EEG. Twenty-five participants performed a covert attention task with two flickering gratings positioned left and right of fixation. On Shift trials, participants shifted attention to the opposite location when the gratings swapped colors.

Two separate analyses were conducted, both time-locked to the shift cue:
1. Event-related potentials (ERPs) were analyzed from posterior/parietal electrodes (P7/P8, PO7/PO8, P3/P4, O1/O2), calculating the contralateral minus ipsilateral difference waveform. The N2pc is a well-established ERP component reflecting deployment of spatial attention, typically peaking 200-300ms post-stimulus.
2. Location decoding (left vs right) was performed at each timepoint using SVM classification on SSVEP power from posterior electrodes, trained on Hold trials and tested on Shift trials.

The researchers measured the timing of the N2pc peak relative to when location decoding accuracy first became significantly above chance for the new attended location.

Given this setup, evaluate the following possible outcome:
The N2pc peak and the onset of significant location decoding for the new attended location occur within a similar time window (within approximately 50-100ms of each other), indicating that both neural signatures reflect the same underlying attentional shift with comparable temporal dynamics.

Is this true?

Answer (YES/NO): YES